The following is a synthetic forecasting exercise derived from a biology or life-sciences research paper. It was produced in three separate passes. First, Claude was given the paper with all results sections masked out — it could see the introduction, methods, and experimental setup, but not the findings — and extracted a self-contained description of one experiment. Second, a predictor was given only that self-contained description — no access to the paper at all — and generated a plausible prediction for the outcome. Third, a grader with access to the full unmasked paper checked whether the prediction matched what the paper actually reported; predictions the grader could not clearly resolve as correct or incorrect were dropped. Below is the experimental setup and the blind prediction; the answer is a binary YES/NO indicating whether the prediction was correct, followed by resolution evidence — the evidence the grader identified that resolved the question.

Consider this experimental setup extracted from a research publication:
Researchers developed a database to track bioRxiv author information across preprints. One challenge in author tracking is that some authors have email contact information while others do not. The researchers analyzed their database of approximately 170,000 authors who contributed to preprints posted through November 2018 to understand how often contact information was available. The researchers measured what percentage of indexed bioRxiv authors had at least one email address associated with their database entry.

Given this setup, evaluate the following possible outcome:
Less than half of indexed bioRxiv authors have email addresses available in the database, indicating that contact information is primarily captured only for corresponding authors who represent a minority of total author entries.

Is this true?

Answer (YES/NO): NO